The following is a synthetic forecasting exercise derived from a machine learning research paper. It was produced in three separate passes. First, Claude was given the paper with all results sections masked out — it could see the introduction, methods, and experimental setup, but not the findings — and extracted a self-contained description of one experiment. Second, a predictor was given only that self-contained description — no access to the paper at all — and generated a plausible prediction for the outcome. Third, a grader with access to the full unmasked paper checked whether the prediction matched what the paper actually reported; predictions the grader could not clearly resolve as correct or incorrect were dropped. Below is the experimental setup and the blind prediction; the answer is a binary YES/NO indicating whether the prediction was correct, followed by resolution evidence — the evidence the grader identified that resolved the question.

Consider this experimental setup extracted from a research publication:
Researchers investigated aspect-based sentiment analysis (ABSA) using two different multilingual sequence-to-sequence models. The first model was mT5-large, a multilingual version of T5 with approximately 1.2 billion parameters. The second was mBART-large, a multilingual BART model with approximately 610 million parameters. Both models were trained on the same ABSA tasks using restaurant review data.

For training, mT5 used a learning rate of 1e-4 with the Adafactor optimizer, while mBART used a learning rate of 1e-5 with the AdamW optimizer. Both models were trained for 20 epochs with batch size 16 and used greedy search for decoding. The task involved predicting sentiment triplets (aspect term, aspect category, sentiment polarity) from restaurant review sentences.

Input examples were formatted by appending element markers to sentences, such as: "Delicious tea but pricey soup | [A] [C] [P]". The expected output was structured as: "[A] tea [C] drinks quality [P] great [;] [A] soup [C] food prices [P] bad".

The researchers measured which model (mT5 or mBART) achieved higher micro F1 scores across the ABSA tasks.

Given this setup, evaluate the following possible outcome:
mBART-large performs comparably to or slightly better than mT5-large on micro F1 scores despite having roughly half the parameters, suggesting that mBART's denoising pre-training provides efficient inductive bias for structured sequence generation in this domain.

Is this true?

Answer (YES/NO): NO